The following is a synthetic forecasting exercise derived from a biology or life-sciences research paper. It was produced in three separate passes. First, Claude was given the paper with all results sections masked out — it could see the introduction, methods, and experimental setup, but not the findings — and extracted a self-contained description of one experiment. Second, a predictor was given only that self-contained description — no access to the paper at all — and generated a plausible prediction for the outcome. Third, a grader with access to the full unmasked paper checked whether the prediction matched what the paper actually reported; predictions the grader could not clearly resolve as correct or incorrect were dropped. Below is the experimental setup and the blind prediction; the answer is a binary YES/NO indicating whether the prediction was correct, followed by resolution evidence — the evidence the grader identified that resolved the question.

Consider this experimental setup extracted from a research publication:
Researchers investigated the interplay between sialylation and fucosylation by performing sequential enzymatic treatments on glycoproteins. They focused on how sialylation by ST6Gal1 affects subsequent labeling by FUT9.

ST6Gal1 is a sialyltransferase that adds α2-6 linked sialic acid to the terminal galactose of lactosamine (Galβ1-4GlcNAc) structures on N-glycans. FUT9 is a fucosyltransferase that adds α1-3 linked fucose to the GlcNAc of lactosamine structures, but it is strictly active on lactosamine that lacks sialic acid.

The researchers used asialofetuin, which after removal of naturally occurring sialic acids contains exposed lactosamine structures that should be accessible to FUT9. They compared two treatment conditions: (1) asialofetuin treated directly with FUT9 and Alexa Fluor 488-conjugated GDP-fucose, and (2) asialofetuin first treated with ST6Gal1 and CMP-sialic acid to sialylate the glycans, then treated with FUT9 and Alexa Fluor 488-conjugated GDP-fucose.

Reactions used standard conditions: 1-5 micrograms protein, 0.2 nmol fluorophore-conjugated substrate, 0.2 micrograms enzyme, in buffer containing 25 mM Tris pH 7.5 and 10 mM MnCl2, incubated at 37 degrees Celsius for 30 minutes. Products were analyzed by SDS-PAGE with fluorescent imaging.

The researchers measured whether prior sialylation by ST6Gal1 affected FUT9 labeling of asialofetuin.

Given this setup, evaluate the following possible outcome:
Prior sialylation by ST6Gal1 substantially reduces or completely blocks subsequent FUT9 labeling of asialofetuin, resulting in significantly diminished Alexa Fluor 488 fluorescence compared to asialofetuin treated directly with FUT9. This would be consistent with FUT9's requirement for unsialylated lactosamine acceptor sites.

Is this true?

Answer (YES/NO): YES